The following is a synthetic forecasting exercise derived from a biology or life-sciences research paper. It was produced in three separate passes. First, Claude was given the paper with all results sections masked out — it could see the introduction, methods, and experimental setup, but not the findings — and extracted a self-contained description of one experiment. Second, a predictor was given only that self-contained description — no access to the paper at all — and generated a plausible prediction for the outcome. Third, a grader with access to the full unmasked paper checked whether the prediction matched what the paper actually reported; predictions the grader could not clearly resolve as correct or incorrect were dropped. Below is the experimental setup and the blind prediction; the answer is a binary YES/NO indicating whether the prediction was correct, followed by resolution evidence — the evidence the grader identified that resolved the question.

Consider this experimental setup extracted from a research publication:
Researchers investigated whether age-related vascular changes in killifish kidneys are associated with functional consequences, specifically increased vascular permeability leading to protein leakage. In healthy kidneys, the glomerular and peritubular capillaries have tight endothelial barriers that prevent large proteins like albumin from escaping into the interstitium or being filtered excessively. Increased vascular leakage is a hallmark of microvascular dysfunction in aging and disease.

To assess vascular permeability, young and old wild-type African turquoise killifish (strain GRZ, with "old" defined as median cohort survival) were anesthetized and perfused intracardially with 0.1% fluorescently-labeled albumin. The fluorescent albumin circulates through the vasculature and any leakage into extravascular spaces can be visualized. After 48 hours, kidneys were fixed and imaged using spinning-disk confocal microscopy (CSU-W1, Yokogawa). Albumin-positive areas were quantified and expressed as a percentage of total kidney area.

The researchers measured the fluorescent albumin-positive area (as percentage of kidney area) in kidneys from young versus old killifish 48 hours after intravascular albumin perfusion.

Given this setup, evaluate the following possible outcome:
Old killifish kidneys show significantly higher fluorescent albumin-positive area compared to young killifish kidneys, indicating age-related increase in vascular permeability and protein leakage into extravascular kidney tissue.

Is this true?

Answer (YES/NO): YES